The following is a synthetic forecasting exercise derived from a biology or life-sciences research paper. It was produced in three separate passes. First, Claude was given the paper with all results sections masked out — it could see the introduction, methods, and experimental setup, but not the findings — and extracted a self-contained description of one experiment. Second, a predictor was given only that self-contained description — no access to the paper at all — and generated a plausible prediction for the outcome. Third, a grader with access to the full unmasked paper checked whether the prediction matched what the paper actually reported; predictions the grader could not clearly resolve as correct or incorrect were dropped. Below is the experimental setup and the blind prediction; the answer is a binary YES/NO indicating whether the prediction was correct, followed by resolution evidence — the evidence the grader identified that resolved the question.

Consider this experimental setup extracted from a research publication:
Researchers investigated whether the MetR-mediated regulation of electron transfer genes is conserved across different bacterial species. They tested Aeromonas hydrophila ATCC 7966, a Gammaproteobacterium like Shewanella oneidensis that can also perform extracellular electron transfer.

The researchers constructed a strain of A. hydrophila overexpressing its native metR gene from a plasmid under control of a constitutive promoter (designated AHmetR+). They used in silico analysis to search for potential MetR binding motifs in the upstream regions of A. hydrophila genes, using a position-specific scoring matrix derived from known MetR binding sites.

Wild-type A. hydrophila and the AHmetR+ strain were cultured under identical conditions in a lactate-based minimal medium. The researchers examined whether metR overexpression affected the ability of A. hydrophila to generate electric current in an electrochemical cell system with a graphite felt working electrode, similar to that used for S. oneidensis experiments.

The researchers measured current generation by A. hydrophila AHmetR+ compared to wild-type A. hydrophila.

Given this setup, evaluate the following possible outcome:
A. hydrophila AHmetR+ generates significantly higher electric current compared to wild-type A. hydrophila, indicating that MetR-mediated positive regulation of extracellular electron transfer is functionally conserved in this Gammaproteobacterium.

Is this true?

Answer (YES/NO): NO